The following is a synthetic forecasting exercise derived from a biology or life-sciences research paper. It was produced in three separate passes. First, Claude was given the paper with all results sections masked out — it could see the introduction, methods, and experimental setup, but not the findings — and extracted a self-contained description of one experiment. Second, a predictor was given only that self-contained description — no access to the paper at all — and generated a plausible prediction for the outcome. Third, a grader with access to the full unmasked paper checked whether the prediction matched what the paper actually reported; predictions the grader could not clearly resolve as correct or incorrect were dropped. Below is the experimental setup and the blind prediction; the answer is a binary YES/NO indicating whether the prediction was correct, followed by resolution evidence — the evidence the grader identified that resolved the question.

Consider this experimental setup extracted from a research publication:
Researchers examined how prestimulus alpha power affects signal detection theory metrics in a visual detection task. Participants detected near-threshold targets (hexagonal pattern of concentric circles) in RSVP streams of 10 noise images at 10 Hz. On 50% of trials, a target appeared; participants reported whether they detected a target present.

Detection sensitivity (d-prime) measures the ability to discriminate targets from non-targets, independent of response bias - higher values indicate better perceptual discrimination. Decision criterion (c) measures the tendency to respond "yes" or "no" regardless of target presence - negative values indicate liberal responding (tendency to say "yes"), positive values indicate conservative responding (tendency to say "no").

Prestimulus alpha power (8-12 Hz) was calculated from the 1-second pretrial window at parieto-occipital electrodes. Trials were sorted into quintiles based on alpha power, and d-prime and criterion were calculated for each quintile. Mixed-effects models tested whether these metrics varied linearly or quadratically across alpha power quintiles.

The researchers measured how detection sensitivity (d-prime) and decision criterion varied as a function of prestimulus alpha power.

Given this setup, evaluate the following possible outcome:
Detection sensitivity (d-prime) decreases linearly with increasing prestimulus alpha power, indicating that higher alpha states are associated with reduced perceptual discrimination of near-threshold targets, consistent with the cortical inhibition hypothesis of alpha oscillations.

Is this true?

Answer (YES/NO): NO